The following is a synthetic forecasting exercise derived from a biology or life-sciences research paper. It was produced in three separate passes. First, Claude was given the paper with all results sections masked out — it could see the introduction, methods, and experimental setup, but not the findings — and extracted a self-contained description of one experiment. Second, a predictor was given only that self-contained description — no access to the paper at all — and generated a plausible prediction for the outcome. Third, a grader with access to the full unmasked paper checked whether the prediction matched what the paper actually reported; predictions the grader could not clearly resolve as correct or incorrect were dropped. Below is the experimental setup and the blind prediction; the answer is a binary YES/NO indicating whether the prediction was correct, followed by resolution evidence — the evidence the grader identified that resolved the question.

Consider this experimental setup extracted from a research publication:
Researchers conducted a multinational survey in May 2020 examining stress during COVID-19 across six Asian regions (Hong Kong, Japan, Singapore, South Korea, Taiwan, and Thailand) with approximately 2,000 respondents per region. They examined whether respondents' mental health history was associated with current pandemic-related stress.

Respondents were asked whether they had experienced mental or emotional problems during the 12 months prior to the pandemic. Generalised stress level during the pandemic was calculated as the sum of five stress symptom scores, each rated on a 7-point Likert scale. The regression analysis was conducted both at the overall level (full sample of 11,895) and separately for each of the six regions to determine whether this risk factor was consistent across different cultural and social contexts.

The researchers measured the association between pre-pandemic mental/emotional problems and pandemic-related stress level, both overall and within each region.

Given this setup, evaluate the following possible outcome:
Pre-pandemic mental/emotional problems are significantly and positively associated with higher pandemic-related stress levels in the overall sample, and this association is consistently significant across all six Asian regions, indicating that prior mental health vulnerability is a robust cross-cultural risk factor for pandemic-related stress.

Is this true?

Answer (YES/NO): YES